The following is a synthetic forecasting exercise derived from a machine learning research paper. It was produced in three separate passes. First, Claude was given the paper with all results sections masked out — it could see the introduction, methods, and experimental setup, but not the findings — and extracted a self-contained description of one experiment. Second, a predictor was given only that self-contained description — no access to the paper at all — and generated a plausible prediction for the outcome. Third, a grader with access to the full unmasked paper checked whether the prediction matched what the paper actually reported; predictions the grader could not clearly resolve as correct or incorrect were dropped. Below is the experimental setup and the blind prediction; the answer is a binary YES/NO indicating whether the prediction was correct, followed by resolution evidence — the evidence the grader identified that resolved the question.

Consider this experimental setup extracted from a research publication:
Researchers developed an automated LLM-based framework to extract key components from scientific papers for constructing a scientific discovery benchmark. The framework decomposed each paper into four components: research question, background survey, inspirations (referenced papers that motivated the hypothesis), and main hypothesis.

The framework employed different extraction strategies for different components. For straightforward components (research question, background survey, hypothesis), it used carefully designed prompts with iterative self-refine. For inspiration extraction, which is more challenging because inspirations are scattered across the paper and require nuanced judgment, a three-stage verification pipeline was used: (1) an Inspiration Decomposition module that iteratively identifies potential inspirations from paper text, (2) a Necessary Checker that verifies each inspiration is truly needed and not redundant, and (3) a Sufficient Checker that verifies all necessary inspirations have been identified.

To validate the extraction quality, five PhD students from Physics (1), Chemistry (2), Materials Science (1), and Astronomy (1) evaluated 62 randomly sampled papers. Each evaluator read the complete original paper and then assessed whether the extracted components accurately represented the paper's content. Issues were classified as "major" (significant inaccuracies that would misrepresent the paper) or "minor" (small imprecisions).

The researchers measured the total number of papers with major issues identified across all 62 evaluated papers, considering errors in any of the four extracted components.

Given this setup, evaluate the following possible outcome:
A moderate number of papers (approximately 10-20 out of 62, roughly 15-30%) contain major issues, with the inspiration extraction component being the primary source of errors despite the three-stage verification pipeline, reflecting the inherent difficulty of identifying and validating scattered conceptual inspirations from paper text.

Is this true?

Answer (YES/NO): NO